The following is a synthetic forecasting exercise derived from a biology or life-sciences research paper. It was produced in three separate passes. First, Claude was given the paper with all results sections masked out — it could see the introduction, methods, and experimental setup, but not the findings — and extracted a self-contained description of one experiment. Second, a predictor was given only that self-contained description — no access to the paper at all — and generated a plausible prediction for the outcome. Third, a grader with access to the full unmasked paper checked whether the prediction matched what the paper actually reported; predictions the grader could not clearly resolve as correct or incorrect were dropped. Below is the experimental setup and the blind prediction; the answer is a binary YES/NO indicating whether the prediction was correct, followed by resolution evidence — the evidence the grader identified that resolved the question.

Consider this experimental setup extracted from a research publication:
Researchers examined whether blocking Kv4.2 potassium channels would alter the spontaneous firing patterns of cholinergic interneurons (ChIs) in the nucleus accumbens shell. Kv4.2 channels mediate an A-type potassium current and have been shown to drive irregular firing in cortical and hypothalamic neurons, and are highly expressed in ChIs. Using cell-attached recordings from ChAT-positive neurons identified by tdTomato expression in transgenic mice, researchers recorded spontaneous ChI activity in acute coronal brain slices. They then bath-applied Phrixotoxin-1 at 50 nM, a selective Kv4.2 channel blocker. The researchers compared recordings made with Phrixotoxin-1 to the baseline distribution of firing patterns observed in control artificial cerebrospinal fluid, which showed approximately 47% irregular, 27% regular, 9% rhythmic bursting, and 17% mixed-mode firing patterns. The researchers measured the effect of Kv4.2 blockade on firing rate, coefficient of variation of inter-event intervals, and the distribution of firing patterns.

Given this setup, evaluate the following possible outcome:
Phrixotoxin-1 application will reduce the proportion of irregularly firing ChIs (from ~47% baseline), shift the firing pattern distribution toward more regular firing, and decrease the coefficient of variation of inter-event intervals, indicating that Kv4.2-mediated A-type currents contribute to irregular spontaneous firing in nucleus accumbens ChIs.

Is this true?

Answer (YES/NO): NO